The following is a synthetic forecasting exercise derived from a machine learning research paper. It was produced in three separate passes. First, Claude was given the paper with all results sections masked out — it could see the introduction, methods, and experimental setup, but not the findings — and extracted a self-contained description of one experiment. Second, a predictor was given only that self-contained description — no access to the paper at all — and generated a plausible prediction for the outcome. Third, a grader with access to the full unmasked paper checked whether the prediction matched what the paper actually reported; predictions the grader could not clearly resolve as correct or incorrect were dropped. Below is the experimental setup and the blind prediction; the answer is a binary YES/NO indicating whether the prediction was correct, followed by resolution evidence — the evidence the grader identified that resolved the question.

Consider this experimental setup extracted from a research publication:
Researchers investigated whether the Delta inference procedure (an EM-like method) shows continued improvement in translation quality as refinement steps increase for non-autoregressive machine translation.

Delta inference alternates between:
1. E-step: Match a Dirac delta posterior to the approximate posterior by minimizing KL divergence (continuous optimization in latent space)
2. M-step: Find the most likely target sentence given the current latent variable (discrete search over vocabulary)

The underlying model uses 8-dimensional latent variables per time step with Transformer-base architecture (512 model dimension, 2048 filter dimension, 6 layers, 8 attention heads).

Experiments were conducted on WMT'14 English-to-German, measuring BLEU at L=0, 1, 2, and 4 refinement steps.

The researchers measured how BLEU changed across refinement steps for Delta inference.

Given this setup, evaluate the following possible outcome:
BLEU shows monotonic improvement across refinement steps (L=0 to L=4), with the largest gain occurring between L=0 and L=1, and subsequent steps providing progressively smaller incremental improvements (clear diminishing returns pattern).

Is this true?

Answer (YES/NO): NO